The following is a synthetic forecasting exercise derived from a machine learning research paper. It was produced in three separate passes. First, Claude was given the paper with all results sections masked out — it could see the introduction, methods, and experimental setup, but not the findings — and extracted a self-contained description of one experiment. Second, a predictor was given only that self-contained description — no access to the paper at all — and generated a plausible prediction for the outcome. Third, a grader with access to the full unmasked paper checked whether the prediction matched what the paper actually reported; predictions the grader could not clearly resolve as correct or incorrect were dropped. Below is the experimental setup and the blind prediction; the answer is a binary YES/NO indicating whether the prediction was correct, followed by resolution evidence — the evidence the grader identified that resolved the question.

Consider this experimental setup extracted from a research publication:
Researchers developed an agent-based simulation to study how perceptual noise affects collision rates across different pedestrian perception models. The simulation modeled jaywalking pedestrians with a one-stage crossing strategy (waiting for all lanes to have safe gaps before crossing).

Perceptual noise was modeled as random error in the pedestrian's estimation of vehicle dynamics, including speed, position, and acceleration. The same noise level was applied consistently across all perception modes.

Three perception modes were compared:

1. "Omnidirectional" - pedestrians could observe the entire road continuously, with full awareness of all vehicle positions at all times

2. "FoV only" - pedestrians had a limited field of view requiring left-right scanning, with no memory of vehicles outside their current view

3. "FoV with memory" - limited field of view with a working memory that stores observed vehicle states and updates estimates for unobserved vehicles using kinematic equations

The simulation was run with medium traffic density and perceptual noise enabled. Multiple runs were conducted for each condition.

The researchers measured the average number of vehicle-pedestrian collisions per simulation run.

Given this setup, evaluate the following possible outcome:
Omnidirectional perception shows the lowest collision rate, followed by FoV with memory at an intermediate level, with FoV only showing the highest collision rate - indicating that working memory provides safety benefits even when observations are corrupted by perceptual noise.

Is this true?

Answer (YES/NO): NO